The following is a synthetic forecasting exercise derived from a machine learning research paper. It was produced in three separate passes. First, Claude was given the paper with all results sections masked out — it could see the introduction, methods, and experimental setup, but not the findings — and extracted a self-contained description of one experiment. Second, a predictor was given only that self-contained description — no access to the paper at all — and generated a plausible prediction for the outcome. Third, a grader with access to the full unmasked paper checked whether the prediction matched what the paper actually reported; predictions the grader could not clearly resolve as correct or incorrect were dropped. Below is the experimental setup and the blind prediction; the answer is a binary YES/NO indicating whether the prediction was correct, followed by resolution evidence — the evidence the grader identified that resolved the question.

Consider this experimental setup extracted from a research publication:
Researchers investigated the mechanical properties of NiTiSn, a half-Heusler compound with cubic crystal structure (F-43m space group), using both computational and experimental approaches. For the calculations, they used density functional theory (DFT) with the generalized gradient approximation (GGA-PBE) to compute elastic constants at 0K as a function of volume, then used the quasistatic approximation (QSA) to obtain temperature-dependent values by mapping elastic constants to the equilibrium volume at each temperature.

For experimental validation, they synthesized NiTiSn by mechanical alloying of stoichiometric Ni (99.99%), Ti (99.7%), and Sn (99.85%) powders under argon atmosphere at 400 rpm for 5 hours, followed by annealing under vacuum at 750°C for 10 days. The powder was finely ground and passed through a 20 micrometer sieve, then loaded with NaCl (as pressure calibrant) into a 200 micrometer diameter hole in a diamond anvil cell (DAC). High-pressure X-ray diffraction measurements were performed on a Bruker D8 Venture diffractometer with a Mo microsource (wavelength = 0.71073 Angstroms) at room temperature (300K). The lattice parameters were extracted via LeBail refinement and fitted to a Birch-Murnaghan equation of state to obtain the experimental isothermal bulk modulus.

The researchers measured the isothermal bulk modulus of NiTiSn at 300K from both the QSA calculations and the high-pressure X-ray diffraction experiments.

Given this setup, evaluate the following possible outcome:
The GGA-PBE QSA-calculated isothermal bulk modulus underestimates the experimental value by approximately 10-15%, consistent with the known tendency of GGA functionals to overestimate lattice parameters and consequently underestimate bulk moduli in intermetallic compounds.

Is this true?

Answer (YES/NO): NO